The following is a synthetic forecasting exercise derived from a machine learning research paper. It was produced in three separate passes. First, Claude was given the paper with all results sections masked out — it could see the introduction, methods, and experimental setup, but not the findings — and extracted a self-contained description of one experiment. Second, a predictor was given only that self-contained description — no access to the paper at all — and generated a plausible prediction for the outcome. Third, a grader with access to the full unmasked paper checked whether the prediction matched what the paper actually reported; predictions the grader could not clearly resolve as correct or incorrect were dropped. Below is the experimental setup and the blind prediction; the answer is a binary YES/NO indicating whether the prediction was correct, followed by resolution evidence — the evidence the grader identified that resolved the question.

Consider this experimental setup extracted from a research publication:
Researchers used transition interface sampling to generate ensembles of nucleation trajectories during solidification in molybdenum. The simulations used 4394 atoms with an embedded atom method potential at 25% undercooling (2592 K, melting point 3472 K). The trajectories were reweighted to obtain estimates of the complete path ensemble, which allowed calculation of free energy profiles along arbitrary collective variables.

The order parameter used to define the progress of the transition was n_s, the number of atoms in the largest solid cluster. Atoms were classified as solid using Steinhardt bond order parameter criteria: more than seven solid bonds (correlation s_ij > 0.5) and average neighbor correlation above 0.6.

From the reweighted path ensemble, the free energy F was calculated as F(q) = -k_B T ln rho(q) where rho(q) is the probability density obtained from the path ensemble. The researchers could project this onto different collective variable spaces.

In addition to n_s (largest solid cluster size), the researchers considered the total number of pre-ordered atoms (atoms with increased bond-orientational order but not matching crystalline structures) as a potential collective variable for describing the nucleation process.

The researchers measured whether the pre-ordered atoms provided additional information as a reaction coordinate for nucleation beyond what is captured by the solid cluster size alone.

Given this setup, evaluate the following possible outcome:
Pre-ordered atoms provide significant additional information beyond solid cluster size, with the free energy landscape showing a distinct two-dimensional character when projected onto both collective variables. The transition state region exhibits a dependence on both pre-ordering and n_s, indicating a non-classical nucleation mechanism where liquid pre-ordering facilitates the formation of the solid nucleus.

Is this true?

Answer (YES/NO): YES